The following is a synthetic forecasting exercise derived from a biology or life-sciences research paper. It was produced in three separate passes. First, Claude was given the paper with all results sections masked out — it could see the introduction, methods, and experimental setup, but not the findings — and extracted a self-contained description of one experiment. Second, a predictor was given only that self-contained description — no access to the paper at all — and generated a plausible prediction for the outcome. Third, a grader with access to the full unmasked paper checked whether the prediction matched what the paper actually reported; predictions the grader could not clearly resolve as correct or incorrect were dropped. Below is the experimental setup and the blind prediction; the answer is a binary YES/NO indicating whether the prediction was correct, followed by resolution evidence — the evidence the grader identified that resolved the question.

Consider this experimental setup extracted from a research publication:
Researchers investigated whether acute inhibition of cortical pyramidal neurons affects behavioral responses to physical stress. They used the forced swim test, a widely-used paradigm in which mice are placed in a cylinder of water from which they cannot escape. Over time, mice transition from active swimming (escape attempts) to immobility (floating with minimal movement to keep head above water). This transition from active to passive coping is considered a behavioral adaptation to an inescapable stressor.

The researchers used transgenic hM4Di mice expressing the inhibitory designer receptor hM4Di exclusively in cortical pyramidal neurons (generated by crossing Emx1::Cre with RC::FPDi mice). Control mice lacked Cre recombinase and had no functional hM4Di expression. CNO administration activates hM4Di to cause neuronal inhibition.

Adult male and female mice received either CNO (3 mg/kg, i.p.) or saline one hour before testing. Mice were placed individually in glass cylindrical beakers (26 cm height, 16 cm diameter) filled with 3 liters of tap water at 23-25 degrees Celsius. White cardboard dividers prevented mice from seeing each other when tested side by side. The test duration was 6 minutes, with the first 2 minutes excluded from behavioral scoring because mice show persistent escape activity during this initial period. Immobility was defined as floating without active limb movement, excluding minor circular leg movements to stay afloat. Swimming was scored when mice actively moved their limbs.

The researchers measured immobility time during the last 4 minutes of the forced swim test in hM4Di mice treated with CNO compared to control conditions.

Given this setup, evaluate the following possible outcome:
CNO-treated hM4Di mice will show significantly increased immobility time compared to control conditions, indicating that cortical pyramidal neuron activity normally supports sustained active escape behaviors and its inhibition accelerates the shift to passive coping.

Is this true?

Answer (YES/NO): YES